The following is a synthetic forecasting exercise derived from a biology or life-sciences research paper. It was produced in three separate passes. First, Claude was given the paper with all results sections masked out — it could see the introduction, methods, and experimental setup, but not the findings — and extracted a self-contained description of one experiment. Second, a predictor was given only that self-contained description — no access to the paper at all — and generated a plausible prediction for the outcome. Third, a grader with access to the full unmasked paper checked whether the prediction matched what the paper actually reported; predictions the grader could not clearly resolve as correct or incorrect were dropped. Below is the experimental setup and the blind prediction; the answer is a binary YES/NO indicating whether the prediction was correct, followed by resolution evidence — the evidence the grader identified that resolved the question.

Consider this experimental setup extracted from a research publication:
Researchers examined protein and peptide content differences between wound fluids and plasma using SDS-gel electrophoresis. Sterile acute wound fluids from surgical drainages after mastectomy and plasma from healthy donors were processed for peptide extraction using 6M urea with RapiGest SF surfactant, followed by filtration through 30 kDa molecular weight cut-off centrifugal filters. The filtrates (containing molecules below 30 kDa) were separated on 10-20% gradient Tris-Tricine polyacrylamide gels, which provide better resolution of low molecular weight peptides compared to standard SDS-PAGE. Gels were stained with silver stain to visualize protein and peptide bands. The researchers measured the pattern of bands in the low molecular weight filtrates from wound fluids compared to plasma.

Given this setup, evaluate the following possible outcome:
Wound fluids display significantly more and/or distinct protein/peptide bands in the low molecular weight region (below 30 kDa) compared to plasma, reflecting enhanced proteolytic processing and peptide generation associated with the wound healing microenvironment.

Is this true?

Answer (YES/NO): YES